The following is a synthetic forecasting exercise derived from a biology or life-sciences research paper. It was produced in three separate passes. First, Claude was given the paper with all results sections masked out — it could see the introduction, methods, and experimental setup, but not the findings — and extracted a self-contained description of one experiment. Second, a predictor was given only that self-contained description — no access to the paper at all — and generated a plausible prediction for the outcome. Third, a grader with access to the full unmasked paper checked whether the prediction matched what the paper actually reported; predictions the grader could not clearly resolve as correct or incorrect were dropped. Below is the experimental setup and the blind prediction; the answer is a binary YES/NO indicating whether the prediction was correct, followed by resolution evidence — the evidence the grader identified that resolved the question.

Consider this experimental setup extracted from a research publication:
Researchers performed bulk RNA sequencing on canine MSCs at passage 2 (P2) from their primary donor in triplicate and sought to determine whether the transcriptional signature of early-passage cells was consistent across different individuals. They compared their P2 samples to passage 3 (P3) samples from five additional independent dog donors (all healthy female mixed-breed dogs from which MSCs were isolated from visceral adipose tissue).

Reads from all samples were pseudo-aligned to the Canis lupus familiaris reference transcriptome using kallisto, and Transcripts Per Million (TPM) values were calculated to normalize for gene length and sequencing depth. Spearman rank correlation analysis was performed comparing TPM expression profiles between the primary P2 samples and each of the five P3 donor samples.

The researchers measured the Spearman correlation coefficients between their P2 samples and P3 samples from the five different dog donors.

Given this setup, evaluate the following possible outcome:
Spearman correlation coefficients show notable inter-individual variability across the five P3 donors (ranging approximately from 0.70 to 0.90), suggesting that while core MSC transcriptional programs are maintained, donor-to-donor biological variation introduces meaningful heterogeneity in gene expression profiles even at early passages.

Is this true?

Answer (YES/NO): NO